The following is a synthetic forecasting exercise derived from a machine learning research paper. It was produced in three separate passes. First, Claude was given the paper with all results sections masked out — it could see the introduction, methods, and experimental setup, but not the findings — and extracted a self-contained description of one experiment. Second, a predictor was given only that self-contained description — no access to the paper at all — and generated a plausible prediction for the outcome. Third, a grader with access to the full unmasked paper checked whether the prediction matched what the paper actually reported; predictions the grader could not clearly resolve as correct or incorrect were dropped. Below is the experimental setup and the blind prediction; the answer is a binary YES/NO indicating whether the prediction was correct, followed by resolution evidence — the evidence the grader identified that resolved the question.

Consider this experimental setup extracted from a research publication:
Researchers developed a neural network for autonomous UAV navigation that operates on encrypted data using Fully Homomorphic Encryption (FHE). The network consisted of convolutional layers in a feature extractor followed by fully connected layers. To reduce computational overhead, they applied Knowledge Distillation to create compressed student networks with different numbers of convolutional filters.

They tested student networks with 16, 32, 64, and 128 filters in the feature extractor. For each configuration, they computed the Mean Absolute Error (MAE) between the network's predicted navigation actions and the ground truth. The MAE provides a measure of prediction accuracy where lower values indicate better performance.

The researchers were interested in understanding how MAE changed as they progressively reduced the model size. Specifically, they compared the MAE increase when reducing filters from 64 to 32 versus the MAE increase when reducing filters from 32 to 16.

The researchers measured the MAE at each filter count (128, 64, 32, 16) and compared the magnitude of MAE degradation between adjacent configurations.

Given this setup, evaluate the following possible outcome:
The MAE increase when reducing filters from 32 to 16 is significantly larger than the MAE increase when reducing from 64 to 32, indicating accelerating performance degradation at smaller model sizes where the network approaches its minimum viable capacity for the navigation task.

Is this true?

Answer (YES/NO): YES